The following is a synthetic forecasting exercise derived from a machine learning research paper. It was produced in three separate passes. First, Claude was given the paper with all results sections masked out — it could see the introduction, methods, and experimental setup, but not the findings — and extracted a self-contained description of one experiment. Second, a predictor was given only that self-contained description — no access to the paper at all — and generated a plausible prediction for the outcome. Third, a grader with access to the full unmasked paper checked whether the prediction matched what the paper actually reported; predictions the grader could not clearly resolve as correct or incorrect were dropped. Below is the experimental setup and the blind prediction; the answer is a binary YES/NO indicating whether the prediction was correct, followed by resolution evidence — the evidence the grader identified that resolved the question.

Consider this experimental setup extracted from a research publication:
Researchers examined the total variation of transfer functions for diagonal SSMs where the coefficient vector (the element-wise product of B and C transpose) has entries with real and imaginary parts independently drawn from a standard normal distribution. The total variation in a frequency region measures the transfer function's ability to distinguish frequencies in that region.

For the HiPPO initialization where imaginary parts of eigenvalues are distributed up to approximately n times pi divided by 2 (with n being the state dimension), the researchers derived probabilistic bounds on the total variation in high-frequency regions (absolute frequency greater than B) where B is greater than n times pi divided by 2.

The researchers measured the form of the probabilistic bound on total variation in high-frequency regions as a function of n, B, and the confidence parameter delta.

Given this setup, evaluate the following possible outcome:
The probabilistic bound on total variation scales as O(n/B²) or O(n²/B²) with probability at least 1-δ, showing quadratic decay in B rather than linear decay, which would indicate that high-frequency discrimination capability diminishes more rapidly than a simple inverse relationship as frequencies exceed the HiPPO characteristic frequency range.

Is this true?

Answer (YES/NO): NO